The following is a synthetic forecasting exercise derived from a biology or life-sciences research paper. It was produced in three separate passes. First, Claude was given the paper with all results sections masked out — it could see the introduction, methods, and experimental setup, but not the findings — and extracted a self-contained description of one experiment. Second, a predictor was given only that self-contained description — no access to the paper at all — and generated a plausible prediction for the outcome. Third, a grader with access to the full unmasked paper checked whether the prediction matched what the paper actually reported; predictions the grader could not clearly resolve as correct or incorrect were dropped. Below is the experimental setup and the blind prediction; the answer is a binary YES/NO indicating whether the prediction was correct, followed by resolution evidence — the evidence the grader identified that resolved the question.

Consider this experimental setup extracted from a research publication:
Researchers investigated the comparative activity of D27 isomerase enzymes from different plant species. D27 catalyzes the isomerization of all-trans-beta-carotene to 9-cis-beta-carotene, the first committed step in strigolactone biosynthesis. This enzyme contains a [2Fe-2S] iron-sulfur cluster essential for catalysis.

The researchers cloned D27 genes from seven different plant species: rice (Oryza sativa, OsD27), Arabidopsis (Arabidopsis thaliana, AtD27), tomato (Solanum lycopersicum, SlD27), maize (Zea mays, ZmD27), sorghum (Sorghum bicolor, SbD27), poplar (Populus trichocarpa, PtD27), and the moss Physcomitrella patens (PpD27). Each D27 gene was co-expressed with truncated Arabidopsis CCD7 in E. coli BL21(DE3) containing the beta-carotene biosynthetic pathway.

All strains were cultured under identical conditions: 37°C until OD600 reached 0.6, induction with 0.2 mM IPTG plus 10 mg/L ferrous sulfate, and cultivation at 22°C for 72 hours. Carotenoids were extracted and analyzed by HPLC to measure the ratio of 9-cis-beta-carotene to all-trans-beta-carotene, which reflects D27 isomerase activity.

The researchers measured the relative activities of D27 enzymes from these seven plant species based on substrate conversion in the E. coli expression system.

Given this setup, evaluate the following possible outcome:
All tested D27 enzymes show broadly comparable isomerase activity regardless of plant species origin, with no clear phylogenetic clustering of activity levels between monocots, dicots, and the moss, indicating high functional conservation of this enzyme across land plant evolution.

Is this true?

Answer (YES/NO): NO